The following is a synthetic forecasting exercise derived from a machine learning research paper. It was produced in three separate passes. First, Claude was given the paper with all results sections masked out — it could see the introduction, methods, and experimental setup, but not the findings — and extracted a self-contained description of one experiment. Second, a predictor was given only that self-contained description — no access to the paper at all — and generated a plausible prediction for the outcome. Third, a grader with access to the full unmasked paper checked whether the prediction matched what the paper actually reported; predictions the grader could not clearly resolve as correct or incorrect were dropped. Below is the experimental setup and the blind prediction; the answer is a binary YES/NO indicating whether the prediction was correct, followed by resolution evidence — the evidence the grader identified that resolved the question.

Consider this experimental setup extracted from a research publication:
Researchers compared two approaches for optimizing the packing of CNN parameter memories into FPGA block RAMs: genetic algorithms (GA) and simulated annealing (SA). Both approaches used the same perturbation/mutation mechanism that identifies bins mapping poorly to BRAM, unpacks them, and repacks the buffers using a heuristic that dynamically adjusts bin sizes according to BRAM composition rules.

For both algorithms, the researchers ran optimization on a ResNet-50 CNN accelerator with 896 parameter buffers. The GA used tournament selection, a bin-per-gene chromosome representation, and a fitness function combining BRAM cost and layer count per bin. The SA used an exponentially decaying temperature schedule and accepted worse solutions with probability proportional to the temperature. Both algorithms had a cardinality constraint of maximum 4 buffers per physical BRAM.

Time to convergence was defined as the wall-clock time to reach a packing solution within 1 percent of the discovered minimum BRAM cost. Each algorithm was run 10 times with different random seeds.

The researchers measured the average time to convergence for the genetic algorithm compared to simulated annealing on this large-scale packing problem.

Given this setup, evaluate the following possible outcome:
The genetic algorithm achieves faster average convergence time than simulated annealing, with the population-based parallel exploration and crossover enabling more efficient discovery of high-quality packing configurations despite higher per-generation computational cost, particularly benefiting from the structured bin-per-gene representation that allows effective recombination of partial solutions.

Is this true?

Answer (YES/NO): NO